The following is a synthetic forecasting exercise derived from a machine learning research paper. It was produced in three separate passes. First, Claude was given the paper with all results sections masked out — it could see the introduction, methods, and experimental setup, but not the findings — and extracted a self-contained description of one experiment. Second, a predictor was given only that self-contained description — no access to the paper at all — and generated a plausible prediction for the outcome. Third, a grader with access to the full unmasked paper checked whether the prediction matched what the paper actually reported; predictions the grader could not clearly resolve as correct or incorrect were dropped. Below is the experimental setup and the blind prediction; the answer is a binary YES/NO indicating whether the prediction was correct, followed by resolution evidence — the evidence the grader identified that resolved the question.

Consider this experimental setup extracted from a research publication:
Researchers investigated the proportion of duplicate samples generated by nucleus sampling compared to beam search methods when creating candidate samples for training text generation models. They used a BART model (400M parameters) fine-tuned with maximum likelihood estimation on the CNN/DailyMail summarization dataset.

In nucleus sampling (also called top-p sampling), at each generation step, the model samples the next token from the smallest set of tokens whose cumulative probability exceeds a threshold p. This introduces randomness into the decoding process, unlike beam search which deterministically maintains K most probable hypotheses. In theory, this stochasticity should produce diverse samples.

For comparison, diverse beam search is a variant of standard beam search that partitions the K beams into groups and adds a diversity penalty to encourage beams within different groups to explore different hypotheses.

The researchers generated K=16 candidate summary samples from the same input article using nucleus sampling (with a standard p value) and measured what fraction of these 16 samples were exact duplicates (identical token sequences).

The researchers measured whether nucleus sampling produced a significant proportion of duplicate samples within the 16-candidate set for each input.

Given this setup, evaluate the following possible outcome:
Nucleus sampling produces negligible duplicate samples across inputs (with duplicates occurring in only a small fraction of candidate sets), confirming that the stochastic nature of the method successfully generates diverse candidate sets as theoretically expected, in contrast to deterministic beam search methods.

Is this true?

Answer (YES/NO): NO